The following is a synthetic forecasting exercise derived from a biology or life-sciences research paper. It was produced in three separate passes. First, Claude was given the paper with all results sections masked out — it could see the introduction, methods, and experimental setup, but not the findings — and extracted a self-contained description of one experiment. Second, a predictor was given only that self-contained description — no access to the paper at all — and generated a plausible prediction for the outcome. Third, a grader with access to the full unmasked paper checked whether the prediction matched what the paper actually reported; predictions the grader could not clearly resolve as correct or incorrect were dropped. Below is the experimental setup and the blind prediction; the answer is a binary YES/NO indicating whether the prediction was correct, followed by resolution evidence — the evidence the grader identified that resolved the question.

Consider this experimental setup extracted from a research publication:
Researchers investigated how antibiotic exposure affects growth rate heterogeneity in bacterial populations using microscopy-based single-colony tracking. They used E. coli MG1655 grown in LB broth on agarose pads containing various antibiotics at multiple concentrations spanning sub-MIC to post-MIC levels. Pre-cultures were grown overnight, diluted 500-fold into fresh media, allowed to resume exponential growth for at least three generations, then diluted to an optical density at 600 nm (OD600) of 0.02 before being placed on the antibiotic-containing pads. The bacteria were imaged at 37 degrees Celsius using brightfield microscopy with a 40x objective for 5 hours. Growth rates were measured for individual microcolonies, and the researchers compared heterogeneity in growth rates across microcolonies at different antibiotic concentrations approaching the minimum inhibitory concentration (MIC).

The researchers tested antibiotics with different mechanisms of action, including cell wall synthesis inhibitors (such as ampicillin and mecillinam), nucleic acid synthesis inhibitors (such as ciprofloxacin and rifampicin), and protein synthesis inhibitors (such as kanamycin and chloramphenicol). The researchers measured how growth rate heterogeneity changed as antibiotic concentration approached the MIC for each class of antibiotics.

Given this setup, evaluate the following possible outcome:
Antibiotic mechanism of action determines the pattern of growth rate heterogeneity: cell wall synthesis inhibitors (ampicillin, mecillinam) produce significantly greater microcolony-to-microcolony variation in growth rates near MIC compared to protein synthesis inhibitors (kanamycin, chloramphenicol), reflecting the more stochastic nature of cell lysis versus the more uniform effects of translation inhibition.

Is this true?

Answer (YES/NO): NO